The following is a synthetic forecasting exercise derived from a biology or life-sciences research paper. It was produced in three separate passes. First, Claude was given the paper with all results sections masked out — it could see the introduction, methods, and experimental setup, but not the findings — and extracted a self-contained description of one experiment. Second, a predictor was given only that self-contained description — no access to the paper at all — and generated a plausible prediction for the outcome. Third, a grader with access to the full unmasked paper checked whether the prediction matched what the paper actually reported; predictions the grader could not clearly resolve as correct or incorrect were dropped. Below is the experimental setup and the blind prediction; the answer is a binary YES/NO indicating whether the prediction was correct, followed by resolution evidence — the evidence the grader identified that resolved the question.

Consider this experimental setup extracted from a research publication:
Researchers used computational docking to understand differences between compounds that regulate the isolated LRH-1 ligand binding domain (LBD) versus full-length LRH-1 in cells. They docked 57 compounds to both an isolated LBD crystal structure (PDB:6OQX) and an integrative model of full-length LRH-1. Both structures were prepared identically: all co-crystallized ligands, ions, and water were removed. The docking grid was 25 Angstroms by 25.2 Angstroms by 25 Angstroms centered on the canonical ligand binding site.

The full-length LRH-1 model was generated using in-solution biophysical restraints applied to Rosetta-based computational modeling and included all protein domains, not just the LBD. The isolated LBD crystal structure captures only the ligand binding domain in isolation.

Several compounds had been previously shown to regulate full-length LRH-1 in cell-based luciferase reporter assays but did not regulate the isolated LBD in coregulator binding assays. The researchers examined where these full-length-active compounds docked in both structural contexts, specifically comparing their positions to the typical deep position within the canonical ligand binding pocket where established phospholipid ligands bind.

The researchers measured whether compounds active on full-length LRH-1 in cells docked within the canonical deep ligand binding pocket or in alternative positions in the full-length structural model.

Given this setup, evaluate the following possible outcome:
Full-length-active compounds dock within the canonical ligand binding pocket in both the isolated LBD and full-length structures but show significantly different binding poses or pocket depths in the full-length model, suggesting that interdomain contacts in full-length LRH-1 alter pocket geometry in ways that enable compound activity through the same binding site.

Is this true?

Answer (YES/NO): NO